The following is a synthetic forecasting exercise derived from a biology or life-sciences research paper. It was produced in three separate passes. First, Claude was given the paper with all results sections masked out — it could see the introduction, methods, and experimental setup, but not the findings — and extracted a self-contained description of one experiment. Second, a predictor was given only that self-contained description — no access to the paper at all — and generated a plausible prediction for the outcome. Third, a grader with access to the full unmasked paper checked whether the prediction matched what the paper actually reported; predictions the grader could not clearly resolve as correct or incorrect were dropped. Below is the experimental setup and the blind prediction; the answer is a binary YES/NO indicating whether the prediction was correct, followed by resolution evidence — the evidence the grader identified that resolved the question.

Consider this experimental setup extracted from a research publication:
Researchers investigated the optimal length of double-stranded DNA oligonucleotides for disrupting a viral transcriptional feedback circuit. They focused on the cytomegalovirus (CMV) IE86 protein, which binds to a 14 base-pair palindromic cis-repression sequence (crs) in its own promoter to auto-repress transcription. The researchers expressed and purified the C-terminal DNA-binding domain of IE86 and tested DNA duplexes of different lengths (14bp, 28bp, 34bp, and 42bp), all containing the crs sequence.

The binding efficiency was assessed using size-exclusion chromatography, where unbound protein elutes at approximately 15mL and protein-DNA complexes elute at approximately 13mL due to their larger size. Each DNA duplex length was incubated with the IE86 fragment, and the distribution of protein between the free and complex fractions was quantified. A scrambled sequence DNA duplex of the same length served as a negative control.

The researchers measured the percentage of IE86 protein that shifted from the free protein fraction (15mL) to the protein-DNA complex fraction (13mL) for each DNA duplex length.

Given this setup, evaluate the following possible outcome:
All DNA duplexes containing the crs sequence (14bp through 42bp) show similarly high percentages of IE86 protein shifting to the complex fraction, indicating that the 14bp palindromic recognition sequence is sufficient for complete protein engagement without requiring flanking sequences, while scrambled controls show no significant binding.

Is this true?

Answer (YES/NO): NO